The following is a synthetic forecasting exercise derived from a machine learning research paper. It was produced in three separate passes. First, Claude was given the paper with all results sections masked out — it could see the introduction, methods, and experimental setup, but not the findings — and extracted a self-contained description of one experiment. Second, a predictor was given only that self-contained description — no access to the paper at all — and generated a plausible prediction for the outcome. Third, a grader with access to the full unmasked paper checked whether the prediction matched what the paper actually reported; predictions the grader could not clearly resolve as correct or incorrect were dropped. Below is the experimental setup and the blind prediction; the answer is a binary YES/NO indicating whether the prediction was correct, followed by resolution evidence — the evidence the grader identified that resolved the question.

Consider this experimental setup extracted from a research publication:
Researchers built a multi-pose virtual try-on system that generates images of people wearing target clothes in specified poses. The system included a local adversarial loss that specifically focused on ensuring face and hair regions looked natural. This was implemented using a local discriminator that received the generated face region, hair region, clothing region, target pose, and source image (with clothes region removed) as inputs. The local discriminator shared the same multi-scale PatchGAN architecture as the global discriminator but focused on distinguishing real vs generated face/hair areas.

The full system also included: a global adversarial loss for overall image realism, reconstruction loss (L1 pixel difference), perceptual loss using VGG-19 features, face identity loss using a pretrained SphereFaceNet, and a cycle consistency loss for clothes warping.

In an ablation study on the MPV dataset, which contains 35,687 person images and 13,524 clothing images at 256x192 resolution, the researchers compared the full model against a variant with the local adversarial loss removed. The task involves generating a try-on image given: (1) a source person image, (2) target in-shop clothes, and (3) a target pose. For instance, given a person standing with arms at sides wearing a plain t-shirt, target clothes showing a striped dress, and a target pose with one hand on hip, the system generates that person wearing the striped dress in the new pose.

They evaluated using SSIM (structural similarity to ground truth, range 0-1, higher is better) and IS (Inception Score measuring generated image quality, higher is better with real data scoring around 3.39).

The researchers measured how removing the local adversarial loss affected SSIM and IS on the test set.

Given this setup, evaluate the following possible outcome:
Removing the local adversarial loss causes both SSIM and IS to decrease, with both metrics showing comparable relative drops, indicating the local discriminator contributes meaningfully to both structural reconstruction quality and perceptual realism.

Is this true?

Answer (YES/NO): NO